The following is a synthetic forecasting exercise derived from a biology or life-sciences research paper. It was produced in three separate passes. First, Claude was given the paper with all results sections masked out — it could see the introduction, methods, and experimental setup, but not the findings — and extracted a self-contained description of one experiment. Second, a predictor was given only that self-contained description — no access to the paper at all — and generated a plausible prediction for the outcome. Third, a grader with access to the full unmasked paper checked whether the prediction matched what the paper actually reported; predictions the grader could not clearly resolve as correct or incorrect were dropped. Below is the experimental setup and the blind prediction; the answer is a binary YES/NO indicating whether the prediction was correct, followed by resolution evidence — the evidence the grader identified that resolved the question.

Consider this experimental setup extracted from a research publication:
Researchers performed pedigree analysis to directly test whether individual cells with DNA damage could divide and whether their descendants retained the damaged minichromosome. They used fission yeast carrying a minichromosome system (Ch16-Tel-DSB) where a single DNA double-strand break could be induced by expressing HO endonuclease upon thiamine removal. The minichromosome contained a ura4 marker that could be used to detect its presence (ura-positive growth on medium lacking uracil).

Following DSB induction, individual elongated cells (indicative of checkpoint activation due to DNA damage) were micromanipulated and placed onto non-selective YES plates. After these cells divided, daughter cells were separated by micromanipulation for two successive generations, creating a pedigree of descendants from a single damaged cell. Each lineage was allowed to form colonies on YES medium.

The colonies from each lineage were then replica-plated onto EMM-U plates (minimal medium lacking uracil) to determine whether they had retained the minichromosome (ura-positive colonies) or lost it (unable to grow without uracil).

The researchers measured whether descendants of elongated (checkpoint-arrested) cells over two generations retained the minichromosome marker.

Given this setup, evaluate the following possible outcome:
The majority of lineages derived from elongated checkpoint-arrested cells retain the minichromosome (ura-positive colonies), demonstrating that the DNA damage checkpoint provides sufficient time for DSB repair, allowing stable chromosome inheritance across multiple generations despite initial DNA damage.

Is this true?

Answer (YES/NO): NO